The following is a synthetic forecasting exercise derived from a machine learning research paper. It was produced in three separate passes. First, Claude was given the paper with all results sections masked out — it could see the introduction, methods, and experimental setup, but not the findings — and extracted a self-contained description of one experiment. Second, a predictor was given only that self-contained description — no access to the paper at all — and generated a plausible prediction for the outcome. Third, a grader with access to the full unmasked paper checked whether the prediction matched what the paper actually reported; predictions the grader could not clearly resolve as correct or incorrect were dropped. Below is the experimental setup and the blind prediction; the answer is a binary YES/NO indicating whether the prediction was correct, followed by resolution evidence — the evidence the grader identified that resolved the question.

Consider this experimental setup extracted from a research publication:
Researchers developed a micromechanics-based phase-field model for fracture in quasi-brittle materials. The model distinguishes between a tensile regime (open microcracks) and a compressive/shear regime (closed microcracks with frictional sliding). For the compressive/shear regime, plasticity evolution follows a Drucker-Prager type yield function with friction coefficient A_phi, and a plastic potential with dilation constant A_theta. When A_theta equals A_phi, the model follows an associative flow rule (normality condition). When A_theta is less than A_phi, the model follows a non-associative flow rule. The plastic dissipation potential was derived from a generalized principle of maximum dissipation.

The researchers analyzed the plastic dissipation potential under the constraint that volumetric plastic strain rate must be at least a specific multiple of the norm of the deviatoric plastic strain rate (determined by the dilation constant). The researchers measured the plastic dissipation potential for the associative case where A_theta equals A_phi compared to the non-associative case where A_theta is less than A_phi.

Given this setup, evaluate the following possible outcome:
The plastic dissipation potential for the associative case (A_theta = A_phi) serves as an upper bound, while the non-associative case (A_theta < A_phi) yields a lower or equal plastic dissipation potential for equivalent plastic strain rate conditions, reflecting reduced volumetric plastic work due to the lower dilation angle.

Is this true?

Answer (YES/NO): NO